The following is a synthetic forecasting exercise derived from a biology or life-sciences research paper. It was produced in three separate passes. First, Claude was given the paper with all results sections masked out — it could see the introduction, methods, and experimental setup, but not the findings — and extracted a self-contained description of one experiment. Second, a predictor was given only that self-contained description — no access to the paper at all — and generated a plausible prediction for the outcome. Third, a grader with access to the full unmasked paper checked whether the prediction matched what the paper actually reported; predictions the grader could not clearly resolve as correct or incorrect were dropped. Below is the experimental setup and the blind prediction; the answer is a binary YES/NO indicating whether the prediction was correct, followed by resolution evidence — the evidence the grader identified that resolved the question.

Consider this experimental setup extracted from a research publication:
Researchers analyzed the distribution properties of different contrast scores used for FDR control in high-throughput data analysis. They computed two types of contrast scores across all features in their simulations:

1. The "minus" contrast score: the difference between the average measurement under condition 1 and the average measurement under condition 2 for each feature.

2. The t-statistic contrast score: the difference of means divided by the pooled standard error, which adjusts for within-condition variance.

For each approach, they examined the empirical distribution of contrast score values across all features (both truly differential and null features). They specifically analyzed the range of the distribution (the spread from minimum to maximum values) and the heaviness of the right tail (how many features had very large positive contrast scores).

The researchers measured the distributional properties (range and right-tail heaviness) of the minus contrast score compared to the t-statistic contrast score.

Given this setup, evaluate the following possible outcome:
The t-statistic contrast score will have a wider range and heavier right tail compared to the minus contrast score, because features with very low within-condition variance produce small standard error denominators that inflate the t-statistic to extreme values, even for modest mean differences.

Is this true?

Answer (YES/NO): NO